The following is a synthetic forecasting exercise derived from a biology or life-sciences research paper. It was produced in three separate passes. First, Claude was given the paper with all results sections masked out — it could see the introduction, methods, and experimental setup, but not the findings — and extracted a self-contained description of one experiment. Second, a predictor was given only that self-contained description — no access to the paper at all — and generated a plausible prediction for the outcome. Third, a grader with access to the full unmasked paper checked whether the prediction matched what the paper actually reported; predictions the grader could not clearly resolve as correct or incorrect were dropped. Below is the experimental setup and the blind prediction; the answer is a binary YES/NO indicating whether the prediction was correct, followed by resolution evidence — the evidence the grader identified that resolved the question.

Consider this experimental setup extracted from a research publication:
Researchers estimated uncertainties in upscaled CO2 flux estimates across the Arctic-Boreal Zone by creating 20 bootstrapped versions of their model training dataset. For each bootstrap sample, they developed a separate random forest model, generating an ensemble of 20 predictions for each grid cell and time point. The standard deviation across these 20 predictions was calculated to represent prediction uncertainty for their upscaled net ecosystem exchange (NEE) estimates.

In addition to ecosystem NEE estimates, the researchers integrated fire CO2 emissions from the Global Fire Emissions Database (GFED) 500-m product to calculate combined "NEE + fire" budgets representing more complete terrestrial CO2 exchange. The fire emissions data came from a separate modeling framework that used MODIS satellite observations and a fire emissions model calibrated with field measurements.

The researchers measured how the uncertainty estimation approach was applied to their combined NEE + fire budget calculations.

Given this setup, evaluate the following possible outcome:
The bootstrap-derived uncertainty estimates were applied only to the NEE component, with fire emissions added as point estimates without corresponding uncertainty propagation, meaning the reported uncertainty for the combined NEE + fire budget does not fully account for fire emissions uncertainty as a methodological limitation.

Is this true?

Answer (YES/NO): YES